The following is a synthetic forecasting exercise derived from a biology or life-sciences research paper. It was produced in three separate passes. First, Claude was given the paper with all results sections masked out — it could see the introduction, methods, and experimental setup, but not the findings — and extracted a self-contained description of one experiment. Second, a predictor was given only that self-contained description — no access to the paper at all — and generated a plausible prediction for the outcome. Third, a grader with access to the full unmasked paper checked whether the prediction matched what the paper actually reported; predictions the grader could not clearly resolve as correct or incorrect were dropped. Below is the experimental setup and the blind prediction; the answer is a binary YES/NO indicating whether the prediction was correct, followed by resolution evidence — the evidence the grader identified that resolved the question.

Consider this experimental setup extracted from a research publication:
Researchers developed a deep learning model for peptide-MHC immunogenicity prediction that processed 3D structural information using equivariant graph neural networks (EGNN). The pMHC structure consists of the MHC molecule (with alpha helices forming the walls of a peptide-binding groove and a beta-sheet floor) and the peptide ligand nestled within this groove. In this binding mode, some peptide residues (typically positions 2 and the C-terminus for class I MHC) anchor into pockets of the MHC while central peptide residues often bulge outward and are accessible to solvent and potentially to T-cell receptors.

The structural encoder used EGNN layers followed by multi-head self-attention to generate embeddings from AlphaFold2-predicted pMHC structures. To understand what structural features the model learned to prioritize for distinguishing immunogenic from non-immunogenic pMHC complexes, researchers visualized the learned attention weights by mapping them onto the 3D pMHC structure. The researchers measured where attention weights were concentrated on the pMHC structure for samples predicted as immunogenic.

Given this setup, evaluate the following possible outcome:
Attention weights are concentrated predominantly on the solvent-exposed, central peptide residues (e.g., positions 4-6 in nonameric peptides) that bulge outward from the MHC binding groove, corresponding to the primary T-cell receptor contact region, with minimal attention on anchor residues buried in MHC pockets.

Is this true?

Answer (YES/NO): NO